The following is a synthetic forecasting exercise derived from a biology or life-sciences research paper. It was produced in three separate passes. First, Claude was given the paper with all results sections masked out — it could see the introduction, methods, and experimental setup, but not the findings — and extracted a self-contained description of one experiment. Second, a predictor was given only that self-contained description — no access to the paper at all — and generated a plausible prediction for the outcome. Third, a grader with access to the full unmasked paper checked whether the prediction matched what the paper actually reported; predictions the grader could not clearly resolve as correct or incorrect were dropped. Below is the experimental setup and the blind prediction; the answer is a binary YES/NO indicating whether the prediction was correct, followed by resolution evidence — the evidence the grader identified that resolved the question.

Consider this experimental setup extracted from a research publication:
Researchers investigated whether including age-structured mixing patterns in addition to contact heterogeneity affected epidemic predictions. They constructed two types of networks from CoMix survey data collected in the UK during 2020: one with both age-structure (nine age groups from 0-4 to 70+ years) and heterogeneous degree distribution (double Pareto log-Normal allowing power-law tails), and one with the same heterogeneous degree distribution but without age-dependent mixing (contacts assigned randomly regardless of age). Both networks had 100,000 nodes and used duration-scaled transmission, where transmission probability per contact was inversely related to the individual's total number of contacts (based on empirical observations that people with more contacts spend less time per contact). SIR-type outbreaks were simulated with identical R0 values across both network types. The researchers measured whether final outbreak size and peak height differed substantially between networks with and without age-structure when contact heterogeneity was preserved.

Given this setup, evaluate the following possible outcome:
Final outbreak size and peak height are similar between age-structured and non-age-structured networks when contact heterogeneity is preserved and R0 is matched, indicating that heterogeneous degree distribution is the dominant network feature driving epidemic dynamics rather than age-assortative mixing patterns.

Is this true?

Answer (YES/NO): YES